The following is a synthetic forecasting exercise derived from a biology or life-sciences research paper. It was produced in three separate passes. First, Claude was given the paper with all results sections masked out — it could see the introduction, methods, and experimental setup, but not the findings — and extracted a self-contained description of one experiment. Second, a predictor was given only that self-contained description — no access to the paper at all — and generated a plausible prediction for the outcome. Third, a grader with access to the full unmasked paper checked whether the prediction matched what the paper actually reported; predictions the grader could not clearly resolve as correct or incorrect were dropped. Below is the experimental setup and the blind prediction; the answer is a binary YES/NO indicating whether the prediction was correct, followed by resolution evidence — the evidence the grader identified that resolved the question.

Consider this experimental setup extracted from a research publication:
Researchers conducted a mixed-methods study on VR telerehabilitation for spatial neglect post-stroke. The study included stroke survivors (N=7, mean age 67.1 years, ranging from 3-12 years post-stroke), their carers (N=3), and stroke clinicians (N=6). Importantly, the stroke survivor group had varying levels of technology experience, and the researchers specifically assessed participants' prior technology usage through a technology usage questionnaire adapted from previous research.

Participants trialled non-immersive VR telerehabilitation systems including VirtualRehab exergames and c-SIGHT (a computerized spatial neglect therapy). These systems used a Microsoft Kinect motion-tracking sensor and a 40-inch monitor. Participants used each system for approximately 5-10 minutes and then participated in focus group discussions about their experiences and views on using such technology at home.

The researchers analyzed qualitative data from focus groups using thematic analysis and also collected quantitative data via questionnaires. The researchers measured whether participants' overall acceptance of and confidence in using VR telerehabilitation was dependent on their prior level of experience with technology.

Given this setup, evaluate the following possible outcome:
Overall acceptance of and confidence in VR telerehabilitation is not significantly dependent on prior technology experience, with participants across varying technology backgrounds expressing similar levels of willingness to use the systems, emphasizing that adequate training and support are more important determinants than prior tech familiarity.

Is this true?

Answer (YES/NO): YES